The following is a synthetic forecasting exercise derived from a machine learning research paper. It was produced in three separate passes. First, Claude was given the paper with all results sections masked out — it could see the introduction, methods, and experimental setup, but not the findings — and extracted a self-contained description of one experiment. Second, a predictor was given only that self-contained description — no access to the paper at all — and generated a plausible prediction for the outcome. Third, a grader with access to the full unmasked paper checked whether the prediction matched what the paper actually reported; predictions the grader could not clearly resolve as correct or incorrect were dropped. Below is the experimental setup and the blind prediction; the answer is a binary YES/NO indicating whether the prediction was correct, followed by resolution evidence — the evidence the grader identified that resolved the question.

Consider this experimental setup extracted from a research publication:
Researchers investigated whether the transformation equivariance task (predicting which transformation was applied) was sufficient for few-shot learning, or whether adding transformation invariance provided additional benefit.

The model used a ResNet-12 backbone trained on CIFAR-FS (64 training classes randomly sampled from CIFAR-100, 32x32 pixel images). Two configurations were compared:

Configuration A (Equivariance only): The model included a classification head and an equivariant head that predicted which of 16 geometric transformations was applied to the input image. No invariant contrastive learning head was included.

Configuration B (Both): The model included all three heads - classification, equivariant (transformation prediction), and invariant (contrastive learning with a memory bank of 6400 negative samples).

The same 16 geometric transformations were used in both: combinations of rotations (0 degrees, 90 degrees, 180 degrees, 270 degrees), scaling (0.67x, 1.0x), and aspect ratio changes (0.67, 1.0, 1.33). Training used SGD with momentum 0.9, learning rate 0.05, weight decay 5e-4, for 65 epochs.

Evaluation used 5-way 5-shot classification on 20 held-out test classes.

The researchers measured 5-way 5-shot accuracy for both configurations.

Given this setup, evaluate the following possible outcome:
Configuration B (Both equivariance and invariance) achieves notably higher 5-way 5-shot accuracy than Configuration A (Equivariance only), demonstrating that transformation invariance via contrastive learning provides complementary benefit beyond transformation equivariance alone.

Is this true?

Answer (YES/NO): NO